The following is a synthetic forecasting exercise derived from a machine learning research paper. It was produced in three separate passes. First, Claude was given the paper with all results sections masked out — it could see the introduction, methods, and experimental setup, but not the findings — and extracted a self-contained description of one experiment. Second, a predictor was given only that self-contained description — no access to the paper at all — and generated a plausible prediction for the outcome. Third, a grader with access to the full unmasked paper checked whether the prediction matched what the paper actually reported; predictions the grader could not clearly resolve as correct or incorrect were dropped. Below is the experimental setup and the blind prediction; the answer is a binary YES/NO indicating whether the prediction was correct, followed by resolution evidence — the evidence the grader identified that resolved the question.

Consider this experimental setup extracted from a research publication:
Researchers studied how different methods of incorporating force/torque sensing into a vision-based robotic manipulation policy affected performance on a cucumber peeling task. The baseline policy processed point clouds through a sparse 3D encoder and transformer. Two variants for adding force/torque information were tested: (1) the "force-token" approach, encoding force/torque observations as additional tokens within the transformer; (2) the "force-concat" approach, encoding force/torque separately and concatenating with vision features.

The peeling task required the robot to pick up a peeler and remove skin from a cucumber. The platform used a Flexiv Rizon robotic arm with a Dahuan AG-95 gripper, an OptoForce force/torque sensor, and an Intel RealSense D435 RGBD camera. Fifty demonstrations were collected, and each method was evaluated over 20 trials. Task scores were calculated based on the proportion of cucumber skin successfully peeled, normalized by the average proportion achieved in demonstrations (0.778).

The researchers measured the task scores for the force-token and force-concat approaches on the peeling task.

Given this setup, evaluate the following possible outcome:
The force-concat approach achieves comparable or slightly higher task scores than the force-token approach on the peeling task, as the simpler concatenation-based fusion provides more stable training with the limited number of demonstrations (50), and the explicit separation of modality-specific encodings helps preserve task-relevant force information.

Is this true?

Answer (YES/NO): YES